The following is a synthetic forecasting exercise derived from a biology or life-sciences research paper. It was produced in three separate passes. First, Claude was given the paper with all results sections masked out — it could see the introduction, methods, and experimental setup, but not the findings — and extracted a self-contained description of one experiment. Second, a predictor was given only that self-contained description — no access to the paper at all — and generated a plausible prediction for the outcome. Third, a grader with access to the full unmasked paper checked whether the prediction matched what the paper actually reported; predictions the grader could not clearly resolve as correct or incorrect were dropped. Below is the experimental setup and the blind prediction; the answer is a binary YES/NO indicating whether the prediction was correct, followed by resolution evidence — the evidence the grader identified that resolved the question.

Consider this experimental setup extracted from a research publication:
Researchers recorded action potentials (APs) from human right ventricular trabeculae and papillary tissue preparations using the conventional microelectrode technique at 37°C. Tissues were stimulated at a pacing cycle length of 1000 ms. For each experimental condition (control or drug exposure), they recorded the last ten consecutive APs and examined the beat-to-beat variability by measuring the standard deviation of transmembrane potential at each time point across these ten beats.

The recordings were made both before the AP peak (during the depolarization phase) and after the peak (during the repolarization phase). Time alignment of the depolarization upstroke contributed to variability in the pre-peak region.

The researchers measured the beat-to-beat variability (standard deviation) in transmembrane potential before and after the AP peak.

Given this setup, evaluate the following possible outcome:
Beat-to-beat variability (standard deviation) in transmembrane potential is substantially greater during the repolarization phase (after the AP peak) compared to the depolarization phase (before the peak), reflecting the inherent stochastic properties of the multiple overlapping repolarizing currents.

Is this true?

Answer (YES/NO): NO